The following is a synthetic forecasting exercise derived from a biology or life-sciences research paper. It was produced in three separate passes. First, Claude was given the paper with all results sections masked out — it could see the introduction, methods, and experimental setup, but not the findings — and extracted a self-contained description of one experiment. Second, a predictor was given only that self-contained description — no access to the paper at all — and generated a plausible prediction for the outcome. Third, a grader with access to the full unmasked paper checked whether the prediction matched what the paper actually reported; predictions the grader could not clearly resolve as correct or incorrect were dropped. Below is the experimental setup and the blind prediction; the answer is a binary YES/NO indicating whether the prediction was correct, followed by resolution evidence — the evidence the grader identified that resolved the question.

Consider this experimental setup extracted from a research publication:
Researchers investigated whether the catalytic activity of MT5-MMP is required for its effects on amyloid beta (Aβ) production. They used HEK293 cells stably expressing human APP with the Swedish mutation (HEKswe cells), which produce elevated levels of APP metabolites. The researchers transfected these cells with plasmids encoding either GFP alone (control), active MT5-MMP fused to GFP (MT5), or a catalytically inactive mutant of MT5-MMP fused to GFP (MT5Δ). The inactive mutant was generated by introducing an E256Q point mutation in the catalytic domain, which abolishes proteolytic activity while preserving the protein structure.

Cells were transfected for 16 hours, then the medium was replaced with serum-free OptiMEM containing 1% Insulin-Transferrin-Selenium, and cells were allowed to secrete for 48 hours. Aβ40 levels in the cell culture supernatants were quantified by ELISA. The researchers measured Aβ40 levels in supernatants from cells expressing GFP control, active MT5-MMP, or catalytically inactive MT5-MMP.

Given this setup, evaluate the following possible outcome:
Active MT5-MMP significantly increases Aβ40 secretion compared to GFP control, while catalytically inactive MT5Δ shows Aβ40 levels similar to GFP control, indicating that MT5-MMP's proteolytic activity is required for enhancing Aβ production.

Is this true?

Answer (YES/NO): NO